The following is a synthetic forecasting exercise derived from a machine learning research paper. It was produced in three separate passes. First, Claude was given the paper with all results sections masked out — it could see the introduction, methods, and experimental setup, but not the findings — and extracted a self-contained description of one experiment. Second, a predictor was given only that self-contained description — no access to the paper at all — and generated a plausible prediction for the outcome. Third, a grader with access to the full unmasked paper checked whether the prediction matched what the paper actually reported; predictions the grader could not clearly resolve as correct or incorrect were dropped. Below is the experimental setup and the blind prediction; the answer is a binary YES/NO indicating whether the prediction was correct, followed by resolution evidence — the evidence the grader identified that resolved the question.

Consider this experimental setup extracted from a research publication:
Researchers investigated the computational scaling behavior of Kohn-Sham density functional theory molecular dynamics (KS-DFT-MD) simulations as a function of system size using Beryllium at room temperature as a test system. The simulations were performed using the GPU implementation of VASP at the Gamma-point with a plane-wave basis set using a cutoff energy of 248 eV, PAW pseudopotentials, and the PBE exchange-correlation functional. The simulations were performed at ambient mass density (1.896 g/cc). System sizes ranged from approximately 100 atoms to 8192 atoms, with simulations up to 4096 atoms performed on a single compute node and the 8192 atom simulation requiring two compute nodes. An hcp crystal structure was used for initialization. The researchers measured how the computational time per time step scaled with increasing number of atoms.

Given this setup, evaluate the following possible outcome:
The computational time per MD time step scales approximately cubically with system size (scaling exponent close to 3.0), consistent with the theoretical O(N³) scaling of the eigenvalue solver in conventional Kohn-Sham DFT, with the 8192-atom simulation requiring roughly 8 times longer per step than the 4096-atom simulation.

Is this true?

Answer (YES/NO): NO